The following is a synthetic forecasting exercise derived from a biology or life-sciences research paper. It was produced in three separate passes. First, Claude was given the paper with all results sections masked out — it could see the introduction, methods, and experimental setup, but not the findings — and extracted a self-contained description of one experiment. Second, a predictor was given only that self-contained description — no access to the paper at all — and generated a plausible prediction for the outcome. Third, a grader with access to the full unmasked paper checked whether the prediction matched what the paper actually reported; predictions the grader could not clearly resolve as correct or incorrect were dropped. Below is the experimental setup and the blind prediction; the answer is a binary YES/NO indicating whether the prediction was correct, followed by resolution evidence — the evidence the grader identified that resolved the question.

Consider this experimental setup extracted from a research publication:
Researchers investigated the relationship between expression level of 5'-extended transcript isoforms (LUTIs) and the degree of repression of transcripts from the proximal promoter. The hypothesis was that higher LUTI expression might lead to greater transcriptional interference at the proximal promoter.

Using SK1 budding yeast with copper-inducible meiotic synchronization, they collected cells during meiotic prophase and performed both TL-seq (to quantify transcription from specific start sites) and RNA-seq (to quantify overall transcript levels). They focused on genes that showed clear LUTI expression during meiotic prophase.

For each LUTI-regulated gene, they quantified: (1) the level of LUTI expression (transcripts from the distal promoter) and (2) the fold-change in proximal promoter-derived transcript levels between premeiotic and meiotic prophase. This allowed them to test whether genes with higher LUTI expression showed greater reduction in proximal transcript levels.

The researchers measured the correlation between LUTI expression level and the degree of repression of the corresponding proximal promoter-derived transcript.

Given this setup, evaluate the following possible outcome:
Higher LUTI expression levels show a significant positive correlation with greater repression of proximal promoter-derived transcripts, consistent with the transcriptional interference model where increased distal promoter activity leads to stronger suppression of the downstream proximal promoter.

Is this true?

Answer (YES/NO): YES